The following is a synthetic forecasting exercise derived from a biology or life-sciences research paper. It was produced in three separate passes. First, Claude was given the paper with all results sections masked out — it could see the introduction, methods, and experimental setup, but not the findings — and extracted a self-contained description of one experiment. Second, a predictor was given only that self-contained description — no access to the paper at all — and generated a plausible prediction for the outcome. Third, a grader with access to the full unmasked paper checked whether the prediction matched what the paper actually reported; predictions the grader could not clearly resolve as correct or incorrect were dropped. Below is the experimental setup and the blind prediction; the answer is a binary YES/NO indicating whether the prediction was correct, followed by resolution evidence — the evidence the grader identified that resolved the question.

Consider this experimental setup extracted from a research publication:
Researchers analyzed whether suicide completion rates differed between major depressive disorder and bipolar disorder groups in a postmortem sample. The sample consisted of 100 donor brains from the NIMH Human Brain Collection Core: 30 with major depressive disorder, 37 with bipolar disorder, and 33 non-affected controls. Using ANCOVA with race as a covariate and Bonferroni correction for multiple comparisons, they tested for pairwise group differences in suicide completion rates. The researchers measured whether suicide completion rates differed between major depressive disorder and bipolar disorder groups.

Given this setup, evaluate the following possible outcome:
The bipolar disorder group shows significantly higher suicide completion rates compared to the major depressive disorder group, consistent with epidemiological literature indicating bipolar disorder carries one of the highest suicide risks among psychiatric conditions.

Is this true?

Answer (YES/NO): NO